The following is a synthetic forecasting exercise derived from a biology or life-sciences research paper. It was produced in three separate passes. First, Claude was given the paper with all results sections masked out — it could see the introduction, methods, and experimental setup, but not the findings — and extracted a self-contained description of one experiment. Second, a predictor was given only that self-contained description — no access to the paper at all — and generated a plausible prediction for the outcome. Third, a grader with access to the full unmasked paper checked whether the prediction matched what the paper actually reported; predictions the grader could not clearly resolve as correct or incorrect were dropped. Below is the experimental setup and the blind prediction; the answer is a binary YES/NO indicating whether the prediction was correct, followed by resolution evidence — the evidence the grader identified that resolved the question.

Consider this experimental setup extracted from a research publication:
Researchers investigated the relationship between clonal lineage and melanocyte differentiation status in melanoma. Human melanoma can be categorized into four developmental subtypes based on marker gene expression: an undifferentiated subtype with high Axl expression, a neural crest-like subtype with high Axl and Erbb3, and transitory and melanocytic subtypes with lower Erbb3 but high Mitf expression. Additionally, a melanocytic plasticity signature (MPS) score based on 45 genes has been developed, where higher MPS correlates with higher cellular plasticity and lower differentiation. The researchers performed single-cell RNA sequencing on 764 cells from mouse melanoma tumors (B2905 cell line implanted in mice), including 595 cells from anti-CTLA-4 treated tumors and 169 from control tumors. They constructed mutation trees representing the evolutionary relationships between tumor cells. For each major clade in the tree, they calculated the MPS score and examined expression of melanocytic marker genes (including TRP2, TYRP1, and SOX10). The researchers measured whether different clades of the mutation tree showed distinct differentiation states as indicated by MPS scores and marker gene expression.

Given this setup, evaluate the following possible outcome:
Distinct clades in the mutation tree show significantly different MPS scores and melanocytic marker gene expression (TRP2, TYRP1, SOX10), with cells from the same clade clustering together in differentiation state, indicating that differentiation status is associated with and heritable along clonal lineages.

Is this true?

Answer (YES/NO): YES